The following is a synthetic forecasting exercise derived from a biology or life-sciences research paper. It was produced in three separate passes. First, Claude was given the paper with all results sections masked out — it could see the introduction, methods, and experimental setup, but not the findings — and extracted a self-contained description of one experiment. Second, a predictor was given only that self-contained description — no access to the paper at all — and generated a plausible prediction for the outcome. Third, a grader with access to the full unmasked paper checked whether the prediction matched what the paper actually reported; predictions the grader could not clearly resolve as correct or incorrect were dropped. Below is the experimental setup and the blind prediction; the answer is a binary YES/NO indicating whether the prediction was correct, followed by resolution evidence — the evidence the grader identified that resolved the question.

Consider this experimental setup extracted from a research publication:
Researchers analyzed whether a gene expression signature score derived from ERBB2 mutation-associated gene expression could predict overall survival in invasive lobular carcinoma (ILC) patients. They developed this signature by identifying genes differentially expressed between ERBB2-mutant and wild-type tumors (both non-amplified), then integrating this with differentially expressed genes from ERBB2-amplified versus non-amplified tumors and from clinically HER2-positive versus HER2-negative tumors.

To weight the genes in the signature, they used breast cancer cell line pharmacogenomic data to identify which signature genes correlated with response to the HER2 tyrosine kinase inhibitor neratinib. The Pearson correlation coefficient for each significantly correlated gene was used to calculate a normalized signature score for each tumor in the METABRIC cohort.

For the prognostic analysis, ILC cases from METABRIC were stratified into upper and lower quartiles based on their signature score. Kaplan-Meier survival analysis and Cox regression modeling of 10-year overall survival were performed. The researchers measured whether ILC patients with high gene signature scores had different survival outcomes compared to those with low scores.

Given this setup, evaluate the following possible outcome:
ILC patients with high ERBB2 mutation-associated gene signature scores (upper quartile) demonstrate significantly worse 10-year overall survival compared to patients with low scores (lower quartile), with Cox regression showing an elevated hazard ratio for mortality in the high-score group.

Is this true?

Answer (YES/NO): YES